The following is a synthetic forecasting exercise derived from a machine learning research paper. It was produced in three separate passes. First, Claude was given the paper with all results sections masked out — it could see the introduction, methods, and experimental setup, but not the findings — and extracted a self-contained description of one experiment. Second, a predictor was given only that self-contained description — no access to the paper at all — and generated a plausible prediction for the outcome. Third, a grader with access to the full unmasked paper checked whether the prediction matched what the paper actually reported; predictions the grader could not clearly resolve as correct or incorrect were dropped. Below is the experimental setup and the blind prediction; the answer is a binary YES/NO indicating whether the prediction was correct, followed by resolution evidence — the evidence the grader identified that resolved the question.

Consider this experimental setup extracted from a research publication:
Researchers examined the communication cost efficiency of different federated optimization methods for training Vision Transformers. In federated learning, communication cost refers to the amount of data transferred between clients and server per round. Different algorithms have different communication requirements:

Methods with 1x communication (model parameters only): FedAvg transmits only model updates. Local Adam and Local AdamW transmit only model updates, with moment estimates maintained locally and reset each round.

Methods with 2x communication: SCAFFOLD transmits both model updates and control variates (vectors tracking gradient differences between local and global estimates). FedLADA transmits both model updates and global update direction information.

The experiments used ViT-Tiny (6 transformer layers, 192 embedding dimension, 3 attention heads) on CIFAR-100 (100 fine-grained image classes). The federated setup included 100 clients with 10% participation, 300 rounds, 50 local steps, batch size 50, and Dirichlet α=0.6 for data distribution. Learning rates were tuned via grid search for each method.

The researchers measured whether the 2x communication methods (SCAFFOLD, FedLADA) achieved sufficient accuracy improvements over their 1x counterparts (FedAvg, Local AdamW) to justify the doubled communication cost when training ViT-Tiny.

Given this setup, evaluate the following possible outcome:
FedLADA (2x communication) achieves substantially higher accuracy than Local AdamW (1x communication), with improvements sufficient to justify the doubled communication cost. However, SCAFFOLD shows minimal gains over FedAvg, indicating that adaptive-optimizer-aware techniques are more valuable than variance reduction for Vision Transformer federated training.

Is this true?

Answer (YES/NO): NO